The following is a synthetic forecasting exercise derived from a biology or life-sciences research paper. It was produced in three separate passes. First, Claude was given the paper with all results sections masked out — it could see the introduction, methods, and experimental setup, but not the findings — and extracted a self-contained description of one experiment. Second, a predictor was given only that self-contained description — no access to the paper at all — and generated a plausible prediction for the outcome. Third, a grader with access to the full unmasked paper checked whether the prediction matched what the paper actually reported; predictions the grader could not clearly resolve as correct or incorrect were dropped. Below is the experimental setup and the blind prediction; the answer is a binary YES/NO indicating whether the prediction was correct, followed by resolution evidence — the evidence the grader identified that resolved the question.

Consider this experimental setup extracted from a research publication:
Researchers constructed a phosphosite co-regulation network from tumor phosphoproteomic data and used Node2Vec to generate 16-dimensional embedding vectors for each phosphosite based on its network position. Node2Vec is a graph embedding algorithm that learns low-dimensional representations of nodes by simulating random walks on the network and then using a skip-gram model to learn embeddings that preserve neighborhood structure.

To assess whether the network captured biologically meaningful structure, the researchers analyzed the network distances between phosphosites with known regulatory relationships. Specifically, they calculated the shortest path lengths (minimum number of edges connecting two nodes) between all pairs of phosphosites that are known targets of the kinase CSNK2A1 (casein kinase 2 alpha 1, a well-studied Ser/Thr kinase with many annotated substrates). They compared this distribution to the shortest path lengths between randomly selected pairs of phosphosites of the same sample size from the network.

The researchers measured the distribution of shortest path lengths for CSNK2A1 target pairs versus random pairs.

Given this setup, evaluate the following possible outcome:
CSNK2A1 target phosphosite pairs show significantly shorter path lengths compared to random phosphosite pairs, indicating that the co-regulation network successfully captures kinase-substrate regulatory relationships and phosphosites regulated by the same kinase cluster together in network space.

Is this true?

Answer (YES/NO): YES